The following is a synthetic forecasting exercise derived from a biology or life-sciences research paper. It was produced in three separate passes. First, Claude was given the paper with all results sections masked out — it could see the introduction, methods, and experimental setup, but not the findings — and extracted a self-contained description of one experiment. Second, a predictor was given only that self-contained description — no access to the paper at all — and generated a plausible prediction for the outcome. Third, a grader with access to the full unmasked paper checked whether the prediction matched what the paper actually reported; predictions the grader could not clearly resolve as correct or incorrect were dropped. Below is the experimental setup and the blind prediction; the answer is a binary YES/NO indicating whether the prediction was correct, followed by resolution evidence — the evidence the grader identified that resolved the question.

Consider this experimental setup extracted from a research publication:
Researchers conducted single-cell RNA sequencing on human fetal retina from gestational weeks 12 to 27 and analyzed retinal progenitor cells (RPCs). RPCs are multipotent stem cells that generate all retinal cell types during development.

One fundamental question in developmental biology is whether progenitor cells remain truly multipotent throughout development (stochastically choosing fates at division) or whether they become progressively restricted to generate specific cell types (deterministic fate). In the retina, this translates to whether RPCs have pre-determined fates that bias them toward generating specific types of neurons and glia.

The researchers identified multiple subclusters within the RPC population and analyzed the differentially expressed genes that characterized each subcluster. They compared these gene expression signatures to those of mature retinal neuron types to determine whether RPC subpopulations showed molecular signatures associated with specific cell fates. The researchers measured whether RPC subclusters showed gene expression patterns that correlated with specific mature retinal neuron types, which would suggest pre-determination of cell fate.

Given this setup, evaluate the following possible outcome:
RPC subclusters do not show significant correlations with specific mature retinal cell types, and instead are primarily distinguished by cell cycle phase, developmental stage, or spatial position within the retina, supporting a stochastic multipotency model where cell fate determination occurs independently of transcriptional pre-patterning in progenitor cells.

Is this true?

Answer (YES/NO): NO